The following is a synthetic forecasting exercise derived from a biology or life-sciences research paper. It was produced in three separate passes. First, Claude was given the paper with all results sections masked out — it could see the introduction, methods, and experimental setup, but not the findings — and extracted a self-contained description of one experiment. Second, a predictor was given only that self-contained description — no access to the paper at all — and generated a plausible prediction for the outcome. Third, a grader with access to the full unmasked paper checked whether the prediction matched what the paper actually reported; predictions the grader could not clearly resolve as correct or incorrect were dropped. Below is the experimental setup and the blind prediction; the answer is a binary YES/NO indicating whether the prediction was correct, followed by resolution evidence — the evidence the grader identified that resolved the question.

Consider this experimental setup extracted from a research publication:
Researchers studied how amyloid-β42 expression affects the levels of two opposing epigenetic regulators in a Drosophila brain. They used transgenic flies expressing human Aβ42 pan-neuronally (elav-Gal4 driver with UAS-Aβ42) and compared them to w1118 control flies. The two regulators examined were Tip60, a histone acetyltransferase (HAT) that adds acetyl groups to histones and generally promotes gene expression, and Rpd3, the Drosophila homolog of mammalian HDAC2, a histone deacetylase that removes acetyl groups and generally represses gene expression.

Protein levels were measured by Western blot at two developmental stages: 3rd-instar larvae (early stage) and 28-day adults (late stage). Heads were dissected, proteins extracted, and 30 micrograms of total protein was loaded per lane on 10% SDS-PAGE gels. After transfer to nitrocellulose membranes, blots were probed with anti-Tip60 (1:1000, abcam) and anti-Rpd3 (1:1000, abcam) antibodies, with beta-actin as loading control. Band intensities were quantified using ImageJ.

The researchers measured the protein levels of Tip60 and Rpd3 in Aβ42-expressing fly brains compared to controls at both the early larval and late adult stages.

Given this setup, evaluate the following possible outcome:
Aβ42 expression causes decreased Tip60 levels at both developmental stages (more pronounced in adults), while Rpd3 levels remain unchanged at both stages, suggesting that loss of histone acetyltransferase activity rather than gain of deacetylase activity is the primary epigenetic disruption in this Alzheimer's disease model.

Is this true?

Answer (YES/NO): NO